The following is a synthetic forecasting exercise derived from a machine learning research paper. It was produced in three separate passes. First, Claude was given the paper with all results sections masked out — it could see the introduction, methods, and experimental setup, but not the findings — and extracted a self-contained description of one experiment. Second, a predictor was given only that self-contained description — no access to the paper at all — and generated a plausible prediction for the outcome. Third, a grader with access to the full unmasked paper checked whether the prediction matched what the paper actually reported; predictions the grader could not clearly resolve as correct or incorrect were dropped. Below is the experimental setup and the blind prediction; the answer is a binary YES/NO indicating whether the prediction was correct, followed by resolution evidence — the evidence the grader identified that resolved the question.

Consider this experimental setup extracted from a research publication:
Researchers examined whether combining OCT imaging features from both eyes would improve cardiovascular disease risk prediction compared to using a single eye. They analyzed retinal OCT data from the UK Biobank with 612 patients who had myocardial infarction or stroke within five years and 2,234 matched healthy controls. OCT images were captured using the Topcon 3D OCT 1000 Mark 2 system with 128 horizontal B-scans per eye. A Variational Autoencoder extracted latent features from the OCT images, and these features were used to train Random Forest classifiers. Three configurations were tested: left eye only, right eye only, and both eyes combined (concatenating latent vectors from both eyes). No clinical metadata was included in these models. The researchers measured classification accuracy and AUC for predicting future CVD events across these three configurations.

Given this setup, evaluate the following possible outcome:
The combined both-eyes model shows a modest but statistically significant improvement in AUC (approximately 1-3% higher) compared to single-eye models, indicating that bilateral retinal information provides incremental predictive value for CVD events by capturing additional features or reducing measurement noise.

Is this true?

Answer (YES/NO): NO